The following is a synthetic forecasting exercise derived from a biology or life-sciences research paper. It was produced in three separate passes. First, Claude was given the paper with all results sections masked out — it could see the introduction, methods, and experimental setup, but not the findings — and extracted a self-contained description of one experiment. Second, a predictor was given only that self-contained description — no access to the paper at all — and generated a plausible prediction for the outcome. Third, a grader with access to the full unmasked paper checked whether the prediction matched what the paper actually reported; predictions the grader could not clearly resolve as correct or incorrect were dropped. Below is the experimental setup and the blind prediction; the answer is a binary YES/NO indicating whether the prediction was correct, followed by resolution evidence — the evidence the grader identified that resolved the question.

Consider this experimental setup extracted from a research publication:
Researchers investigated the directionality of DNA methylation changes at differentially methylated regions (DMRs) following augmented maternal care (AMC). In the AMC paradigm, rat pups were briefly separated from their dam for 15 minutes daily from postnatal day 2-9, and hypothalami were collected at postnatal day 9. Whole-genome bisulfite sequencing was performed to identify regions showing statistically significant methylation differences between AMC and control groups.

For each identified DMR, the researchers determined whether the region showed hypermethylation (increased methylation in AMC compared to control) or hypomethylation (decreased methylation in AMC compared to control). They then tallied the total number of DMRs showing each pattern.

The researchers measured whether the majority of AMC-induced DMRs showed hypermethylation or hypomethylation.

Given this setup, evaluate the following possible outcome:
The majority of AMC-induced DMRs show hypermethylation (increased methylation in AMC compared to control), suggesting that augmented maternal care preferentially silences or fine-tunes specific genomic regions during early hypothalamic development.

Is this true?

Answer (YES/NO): NO